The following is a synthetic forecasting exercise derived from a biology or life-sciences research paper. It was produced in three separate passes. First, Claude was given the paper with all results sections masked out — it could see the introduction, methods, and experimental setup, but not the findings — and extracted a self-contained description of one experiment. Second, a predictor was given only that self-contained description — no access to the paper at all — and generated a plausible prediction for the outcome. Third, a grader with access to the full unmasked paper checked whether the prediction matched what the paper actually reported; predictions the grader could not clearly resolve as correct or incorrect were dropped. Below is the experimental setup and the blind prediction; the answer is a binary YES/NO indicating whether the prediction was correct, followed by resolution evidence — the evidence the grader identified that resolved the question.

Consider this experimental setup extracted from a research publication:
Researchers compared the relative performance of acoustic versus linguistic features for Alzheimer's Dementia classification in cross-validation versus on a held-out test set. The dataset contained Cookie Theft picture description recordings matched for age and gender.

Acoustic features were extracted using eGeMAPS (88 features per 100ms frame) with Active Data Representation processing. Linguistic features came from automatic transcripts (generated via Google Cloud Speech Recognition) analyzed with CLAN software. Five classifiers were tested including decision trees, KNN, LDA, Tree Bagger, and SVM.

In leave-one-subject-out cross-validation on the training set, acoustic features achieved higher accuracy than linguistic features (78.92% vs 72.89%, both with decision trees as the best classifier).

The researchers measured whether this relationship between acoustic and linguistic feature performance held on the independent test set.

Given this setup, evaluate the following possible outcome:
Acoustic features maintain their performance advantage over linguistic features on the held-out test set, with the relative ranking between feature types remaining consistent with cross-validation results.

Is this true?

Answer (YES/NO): NO